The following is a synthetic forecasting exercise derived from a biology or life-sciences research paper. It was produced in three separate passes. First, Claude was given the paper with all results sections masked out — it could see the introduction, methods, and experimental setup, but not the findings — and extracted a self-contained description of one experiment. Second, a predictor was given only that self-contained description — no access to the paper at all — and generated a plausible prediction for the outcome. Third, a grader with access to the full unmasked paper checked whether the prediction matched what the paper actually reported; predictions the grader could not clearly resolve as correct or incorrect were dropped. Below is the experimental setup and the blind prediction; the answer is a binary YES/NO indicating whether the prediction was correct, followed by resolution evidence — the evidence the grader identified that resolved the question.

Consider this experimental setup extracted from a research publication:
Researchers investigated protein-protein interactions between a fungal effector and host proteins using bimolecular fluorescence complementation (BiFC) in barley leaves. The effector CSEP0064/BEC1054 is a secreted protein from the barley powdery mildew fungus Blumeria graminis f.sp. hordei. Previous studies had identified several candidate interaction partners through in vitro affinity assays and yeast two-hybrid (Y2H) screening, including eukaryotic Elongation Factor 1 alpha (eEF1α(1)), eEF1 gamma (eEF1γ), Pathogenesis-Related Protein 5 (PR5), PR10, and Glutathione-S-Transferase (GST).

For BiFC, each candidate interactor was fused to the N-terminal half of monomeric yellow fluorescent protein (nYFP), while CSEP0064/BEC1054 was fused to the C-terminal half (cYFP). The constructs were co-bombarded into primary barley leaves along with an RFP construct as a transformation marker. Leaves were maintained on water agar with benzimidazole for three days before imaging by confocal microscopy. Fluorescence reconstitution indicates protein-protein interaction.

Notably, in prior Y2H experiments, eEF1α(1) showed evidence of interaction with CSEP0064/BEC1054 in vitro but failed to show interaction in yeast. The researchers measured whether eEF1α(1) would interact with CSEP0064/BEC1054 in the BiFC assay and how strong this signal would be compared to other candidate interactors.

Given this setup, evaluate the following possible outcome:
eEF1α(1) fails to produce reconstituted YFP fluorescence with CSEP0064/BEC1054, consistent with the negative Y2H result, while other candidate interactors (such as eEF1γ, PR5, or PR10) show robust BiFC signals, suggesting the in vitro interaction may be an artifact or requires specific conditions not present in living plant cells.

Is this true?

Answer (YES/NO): NO